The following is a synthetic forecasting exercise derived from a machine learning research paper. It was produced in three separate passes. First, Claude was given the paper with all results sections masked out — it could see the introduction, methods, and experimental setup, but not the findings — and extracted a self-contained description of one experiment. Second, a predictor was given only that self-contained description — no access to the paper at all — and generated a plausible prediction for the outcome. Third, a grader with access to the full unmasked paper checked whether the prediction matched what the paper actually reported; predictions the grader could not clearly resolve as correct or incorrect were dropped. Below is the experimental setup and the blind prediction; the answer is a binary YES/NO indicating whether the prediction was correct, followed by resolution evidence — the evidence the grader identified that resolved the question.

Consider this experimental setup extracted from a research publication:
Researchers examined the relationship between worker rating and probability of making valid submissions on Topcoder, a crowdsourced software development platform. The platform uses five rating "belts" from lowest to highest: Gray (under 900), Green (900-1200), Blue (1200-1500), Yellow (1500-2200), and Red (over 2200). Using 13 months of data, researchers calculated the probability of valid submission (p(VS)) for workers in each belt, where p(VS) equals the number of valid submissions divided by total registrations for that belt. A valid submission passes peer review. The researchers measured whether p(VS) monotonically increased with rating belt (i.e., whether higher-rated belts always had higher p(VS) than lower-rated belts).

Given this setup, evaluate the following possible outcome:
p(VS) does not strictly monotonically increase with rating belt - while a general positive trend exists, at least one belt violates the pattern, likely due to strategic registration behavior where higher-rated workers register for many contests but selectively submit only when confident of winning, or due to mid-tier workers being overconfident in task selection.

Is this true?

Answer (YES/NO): YES